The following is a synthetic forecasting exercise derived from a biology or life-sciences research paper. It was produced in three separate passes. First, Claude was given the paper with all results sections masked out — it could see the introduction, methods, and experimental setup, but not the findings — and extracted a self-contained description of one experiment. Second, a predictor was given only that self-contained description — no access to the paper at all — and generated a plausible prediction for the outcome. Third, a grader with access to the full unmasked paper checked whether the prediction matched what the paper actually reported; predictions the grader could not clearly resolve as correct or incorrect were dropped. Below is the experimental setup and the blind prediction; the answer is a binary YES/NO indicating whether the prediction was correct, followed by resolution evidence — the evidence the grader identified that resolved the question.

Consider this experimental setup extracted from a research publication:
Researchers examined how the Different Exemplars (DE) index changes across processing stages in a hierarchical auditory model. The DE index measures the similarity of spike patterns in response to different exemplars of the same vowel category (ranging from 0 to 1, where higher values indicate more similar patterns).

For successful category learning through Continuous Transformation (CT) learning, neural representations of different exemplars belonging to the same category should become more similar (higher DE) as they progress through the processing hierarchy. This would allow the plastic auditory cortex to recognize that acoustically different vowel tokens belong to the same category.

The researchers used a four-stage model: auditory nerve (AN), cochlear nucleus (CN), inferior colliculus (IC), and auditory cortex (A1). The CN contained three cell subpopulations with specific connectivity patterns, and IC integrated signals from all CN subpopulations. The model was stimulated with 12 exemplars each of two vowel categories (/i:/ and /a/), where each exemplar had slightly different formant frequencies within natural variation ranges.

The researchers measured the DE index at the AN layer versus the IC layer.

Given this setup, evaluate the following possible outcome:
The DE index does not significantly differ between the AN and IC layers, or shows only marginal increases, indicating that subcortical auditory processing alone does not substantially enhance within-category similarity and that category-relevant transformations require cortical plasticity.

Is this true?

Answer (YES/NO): NO